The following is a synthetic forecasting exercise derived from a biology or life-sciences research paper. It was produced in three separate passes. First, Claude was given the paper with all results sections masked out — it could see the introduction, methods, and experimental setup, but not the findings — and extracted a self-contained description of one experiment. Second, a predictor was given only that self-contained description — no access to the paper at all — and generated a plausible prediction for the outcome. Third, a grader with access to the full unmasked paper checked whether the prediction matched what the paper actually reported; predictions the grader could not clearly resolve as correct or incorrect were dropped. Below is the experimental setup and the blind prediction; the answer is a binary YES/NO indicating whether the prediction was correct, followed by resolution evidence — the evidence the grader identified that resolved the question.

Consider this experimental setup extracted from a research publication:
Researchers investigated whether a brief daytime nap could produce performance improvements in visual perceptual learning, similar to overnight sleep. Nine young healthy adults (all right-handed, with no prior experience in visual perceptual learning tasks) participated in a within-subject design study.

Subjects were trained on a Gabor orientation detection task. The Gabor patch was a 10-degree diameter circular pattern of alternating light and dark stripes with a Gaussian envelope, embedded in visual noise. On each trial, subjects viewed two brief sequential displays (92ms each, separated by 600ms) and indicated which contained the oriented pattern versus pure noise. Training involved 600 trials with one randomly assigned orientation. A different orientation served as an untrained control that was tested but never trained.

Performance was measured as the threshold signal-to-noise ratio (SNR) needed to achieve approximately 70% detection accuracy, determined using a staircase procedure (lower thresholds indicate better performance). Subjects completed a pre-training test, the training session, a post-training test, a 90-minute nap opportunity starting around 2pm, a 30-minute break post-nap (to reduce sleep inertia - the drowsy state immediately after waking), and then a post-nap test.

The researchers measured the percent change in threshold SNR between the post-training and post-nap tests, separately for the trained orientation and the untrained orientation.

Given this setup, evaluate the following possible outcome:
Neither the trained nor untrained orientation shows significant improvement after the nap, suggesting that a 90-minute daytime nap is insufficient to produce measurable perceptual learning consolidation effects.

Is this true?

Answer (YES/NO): NO